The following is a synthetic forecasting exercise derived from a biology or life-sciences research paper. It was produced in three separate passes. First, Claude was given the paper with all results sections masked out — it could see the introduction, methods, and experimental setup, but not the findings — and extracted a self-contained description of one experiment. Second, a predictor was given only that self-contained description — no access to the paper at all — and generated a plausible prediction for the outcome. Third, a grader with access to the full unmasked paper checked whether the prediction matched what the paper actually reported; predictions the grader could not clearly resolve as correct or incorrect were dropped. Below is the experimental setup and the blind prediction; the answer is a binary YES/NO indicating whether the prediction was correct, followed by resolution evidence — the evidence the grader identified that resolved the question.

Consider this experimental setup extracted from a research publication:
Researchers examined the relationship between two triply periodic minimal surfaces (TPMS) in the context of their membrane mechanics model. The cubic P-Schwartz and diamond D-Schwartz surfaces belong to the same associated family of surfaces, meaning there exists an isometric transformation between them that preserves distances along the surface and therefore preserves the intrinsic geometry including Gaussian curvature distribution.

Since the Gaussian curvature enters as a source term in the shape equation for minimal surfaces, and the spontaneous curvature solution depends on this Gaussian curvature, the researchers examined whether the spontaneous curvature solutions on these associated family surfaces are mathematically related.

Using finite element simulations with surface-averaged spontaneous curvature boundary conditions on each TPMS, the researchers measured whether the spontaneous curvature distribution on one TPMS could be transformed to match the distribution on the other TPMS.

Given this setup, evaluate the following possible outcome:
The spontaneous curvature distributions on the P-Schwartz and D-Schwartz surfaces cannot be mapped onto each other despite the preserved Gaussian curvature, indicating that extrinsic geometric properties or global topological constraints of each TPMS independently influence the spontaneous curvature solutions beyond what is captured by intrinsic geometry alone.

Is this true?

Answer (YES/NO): NO